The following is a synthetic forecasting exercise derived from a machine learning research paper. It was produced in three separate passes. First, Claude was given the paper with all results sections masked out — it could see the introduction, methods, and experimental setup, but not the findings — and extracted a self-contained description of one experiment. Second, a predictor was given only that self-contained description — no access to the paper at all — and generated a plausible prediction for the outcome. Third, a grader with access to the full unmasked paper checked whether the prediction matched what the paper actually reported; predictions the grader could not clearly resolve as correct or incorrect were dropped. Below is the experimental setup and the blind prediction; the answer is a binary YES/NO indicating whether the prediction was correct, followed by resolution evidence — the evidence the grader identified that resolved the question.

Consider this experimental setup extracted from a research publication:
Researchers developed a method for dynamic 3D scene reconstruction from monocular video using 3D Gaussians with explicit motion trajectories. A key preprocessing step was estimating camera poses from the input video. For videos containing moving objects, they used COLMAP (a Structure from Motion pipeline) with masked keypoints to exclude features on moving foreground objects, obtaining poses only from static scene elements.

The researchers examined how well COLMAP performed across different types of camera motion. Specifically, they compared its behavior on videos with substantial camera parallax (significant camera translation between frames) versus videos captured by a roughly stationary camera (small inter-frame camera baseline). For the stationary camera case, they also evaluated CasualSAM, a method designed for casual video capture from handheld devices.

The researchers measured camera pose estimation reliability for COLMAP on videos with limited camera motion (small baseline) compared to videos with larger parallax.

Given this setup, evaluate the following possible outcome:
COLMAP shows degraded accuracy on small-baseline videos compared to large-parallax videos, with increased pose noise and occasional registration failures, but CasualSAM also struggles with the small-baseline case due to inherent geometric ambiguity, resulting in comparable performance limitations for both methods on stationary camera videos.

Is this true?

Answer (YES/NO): NO